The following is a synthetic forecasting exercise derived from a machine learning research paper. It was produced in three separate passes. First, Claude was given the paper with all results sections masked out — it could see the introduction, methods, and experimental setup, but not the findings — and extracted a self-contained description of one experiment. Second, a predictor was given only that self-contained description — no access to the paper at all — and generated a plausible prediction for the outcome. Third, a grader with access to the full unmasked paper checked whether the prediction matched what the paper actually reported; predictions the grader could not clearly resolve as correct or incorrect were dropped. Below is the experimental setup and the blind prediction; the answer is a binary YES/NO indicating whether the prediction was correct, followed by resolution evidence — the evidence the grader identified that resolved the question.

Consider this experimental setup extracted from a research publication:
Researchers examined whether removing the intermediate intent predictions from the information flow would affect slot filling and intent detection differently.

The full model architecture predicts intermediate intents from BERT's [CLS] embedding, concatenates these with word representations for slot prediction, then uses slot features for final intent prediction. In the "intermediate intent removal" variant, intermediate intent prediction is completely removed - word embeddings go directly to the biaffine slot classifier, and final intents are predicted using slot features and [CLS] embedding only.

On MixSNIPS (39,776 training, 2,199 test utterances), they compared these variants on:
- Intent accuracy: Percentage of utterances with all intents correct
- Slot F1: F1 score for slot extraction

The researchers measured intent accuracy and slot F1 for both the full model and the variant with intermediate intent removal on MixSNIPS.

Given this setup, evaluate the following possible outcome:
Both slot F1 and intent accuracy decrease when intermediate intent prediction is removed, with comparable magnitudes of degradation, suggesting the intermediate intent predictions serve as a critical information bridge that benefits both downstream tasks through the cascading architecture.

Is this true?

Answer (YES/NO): NO